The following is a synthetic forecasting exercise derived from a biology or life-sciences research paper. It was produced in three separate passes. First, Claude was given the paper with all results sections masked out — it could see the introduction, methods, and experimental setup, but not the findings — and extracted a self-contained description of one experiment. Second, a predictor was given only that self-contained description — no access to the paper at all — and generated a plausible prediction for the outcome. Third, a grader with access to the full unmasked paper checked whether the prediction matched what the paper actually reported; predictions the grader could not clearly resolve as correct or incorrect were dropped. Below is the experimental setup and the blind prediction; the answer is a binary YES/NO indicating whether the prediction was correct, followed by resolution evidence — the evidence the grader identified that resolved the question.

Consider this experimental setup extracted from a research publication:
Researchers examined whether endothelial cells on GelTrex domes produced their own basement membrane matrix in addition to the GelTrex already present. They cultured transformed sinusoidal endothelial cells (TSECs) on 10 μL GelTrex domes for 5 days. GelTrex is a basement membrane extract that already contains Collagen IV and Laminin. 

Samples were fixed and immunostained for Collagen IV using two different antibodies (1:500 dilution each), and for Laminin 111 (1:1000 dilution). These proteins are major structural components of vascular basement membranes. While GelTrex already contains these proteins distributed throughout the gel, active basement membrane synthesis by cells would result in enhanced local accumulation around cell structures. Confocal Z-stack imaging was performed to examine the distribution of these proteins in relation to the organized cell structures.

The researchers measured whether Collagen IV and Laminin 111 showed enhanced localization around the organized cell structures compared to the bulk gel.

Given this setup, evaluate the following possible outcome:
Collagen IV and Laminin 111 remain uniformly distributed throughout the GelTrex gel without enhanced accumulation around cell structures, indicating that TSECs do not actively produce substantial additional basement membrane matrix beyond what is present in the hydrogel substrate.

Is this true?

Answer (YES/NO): NO